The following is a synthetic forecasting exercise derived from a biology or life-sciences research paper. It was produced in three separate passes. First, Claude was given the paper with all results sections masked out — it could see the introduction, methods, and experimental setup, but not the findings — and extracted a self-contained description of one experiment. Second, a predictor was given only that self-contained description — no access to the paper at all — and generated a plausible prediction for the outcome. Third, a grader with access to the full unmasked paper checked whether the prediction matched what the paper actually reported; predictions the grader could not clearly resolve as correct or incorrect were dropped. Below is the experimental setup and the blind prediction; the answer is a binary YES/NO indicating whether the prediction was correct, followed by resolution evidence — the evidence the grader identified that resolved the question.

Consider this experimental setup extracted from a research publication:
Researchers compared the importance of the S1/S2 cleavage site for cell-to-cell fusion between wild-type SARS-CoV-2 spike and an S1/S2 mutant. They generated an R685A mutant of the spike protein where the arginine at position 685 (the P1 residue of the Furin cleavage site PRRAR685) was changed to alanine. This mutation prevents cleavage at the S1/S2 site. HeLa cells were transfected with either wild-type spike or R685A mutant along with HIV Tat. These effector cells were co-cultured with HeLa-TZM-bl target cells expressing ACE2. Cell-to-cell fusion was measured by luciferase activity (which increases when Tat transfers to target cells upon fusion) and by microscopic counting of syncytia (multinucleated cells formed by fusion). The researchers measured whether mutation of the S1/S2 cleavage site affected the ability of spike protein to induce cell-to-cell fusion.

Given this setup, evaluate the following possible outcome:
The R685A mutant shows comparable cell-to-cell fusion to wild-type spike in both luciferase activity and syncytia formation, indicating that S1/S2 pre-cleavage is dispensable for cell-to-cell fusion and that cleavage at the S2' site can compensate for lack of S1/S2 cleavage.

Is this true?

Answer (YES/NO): NO